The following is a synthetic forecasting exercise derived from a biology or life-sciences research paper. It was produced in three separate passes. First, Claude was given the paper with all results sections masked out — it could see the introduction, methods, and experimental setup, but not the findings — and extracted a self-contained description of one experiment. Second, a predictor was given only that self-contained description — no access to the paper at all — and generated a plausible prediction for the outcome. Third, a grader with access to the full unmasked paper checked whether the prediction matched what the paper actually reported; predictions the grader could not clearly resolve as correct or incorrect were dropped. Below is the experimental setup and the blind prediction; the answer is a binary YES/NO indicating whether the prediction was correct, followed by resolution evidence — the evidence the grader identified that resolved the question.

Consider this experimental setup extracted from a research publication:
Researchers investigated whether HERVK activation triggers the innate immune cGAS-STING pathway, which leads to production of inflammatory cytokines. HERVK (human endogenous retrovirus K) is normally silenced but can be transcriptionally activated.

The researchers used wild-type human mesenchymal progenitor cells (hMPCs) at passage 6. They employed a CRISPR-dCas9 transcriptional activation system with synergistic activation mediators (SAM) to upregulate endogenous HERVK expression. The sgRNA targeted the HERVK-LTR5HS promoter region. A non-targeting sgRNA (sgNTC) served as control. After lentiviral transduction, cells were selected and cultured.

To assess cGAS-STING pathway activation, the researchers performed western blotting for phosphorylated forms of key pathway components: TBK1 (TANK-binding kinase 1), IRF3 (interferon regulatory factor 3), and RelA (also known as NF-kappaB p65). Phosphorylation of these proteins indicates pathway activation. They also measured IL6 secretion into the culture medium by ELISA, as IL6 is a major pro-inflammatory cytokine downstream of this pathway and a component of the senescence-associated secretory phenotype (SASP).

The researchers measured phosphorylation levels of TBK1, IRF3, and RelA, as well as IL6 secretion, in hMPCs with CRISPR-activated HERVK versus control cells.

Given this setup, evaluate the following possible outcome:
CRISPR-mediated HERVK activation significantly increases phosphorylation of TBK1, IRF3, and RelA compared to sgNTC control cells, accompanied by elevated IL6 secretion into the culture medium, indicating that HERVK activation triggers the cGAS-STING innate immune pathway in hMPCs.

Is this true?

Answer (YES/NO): YES